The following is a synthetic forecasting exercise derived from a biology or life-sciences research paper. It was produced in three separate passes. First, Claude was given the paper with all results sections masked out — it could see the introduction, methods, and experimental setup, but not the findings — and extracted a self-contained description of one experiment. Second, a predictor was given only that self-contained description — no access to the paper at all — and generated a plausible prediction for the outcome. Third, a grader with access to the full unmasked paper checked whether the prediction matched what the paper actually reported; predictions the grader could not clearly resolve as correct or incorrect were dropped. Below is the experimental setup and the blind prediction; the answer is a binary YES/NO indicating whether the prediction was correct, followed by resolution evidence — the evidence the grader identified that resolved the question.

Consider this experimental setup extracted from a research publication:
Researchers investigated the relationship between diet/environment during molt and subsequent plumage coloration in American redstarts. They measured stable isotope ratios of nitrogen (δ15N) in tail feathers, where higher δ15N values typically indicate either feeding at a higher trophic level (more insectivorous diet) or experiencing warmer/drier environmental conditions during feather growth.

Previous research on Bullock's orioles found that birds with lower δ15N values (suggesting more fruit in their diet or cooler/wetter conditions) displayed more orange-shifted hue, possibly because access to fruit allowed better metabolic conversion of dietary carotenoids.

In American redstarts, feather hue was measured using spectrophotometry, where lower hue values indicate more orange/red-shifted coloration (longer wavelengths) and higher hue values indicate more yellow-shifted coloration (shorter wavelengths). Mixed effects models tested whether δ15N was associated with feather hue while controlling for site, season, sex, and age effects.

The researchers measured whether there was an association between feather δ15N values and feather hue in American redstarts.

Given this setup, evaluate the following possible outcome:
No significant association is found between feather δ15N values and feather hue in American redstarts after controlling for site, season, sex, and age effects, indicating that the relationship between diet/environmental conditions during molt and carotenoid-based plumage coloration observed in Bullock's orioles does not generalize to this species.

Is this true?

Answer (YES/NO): YES